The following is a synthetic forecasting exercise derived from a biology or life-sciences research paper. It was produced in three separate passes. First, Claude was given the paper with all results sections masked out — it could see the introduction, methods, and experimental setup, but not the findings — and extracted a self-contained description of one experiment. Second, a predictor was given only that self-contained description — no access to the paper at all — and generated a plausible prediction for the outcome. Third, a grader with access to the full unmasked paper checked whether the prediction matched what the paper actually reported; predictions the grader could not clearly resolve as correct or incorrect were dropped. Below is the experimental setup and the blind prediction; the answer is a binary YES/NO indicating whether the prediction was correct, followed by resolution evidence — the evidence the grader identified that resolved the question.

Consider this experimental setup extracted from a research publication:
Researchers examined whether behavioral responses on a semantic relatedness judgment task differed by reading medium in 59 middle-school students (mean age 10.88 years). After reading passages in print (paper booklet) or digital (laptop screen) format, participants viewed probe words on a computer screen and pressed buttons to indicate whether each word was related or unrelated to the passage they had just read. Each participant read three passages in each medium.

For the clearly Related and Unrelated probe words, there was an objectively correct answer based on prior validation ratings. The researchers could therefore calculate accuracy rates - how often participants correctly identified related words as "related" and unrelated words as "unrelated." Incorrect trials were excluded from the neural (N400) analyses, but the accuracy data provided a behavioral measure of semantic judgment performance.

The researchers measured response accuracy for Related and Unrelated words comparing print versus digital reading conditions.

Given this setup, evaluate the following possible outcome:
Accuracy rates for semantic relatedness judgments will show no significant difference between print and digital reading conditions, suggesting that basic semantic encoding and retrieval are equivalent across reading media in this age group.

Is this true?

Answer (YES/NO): YES